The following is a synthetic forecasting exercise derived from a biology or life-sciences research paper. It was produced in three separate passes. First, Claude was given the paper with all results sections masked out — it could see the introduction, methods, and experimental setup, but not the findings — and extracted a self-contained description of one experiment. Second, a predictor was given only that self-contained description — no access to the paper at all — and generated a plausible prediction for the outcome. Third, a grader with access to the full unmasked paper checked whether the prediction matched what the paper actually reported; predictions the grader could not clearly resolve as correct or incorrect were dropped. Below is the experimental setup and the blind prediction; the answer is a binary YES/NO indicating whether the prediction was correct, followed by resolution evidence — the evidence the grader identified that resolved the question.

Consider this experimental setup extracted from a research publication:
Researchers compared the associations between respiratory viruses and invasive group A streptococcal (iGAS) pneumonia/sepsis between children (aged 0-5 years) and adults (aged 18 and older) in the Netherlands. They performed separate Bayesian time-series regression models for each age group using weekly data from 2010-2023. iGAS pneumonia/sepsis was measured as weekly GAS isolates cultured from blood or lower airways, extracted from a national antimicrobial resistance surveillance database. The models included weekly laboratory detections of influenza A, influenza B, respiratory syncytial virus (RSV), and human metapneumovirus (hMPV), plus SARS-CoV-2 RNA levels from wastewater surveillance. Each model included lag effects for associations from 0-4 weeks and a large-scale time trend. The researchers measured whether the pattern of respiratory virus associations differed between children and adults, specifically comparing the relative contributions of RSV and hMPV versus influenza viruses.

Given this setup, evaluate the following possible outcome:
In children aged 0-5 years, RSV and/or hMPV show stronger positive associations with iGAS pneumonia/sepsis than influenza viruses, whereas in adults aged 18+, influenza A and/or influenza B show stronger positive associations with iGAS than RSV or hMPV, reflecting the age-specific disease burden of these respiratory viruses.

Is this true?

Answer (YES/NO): NO